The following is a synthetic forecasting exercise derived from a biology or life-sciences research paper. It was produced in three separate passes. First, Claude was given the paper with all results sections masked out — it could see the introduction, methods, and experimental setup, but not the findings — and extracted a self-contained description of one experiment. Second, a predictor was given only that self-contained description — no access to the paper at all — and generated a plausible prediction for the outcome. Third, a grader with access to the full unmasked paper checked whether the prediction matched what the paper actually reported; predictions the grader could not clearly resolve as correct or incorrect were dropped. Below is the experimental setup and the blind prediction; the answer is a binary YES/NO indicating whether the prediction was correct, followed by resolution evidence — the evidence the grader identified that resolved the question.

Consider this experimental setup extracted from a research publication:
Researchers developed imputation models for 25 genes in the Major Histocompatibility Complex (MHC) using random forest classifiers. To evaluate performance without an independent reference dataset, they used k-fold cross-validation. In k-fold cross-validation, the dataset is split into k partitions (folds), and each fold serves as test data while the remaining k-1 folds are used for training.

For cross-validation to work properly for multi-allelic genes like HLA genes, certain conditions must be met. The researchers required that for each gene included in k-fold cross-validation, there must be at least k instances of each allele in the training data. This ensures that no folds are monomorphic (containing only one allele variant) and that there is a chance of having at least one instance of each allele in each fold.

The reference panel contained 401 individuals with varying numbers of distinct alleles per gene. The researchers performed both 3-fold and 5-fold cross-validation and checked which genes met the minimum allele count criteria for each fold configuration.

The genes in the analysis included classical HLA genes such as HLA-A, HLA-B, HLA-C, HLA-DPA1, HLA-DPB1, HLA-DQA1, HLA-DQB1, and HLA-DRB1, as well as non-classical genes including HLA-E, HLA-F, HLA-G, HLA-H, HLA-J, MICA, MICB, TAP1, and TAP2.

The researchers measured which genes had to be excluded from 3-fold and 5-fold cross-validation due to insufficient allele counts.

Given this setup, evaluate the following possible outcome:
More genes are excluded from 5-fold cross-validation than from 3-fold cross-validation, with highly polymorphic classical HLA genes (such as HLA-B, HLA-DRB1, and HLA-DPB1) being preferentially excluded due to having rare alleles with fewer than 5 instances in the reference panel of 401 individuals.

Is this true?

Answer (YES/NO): NO